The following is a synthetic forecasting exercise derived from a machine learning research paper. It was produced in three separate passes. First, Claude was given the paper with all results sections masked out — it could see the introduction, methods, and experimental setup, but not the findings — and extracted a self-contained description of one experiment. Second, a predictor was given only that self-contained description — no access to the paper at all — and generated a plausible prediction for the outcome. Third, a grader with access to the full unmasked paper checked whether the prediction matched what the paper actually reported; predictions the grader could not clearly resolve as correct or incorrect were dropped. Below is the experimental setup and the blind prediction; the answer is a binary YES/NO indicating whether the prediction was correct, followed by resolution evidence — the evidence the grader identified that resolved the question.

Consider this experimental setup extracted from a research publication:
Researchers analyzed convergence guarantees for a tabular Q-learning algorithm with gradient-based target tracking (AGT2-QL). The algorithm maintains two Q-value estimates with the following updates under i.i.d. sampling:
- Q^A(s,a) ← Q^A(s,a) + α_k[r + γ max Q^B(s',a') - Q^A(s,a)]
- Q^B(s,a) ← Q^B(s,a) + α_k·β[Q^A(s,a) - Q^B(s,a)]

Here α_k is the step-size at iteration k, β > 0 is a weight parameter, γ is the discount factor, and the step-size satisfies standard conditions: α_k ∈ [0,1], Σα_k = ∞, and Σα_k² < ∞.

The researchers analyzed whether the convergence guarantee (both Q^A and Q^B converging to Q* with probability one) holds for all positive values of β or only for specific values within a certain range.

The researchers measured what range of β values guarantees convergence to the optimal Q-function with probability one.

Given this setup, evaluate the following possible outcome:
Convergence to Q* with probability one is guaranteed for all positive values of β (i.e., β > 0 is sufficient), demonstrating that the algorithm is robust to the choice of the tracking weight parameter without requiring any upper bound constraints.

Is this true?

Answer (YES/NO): YES